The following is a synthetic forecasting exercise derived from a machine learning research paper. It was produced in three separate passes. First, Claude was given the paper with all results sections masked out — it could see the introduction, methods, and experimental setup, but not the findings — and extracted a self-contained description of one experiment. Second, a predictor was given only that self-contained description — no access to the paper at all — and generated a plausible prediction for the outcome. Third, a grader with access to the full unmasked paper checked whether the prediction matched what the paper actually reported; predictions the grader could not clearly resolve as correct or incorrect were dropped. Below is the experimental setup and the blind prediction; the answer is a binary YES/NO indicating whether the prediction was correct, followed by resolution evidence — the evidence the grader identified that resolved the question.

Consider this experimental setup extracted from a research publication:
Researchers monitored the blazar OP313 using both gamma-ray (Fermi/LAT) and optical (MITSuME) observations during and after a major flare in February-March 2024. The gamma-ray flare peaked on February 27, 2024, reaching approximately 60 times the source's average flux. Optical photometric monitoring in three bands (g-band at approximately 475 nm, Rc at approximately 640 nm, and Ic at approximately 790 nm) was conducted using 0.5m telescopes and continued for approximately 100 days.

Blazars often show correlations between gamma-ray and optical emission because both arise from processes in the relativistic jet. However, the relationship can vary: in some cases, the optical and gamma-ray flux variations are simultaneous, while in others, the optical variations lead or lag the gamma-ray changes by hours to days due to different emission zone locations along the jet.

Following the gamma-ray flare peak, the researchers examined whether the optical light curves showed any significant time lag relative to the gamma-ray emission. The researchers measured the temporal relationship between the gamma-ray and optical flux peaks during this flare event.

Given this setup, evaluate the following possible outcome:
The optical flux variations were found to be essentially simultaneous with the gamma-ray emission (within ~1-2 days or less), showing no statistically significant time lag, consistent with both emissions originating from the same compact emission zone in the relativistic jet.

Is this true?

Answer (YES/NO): YES